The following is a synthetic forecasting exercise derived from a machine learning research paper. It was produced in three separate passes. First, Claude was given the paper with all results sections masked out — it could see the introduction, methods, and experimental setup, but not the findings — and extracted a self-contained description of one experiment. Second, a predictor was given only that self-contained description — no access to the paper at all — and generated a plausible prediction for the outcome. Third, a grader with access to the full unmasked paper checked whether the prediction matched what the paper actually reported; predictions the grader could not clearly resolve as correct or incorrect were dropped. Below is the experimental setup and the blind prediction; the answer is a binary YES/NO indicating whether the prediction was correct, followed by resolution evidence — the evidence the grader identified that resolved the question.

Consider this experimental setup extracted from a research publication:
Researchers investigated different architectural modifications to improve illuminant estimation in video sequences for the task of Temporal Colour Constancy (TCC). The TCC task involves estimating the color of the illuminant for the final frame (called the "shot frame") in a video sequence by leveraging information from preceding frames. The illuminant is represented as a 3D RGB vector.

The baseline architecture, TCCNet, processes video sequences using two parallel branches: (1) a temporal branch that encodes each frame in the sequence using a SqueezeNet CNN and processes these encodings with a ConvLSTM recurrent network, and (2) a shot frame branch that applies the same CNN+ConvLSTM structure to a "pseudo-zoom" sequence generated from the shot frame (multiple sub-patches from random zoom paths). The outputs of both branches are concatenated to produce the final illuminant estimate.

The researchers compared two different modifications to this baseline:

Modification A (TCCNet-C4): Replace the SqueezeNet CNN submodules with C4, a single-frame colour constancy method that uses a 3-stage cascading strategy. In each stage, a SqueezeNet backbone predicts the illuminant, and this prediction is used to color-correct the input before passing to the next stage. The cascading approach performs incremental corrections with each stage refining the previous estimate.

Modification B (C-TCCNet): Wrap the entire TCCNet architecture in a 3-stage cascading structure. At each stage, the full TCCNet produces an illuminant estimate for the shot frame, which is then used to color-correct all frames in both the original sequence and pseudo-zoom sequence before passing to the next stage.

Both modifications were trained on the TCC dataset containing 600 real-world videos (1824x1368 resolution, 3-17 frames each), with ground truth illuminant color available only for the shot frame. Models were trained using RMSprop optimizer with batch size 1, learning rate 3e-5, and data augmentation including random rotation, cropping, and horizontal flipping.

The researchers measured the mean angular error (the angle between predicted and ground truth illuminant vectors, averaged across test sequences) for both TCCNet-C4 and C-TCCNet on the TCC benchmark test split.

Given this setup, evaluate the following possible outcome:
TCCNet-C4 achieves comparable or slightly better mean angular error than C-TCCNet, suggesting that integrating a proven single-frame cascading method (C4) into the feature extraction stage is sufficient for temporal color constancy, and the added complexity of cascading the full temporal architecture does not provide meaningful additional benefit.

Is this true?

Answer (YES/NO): YES